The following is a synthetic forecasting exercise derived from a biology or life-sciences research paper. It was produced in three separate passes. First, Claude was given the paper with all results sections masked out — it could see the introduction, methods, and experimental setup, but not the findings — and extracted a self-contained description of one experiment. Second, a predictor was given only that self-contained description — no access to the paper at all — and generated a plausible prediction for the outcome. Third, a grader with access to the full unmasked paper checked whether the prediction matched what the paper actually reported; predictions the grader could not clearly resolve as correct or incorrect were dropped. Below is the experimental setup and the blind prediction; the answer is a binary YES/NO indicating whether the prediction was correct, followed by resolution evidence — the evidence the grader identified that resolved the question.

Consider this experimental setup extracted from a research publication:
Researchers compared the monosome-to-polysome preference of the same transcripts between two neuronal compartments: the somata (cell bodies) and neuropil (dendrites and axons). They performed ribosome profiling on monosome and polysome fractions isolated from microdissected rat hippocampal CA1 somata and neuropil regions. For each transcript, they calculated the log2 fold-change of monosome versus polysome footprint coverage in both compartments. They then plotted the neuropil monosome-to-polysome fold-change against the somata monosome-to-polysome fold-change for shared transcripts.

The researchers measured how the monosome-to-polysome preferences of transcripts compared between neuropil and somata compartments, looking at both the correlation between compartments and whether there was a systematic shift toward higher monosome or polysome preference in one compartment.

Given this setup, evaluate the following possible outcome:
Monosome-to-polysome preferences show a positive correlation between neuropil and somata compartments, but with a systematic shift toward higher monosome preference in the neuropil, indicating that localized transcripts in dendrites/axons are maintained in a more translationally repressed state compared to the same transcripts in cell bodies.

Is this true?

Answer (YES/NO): NO